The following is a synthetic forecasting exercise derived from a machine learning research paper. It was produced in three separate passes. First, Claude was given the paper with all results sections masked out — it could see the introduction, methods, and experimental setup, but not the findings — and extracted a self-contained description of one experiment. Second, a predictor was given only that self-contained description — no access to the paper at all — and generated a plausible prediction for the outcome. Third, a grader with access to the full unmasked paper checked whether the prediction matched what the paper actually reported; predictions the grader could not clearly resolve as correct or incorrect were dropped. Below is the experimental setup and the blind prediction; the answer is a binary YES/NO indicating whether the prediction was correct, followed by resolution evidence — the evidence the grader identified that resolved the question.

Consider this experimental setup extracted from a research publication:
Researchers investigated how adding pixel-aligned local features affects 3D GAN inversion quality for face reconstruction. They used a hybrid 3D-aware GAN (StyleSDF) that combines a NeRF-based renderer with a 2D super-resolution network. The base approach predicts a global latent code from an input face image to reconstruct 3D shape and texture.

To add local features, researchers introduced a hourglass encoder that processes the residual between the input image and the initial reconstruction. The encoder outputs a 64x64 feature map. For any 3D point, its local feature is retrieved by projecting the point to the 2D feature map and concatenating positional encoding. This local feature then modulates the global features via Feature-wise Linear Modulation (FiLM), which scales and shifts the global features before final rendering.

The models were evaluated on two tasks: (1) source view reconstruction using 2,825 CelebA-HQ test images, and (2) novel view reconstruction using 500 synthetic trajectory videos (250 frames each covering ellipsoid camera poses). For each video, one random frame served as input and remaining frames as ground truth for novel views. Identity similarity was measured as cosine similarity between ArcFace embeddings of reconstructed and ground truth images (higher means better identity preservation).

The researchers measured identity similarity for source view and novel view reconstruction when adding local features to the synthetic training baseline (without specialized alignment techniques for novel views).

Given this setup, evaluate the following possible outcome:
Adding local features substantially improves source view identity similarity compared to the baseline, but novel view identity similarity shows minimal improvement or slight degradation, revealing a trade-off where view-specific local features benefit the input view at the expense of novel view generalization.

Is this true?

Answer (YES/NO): NO